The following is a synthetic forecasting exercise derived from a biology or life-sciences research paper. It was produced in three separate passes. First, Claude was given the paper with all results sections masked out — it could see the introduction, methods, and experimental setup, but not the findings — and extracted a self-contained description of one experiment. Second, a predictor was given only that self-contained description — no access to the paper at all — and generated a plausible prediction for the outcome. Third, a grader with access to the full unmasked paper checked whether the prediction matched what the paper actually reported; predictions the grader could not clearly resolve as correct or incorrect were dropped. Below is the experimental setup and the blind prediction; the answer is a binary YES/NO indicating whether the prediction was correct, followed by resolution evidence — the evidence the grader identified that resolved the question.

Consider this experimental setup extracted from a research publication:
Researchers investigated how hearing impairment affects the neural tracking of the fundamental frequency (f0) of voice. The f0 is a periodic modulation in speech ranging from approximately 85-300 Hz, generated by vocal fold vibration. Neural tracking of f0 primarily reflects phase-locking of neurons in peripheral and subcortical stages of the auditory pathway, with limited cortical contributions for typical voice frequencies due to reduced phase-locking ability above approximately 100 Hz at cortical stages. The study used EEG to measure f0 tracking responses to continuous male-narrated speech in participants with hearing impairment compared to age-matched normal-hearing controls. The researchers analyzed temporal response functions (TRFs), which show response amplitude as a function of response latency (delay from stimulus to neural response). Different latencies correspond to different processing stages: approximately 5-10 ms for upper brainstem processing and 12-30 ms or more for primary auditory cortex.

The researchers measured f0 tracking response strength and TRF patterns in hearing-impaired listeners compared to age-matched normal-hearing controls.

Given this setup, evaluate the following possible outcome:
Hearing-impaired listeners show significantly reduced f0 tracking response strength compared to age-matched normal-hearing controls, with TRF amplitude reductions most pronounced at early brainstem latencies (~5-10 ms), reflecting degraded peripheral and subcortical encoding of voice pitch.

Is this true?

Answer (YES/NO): NO